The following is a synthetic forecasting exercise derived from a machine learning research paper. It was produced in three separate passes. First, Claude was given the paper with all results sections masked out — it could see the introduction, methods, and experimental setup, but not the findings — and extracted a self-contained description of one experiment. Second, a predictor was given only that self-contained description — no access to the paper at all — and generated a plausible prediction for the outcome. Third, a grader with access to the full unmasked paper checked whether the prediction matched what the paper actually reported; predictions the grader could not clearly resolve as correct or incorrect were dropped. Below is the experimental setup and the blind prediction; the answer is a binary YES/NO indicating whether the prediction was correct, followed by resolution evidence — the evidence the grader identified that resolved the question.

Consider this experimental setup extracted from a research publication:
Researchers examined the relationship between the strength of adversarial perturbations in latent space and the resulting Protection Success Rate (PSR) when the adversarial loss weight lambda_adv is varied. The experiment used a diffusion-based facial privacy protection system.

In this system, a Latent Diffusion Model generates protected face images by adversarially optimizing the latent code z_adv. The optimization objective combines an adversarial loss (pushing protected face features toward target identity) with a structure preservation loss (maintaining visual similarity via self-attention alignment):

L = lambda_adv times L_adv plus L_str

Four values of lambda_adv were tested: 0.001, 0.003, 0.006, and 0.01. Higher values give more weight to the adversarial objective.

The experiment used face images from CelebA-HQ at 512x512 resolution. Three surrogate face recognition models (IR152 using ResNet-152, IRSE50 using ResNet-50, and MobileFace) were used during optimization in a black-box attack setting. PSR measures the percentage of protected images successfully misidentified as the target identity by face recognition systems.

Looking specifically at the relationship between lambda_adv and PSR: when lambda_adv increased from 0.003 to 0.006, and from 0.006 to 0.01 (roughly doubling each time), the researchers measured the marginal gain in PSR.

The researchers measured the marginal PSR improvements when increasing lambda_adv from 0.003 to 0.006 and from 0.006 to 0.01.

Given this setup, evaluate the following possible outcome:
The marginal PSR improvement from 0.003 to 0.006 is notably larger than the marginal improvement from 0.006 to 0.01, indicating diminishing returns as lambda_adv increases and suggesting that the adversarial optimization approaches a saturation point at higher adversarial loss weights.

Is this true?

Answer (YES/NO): YES